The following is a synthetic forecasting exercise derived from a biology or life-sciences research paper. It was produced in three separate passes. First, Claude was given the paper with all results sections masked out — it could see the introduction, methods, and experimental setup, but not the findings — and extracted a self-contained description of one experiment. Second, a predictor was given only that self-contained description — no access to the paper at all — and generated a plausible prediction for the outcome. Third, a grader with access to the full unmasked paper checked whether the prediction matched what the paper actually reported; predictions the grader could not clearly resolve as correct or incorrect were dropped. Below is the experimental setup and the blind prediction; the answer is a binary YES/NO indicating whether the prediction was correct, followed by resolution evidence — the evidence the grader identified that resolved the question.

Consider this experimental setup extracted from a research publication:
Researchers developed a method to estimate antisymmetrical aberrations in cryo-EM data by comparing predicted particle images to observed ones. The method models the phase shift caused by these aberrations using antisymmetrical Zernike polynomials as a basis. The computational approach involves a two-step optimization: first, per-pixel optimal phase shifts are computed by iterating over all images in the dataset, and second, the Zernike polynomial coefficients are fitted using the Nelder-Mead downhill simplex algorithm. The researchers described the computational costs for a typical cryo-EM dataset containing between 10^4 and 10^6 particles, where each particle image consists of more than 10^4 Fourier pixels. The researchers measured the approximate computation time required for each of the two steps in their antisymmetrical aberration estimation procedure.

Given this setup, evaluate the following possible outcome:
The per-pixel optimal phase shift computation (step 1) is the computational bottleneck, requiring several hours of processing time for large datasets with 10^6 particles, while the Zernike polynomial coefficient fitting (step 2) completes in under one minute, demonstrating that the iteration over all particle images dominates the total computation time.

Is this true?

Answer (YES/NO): NO